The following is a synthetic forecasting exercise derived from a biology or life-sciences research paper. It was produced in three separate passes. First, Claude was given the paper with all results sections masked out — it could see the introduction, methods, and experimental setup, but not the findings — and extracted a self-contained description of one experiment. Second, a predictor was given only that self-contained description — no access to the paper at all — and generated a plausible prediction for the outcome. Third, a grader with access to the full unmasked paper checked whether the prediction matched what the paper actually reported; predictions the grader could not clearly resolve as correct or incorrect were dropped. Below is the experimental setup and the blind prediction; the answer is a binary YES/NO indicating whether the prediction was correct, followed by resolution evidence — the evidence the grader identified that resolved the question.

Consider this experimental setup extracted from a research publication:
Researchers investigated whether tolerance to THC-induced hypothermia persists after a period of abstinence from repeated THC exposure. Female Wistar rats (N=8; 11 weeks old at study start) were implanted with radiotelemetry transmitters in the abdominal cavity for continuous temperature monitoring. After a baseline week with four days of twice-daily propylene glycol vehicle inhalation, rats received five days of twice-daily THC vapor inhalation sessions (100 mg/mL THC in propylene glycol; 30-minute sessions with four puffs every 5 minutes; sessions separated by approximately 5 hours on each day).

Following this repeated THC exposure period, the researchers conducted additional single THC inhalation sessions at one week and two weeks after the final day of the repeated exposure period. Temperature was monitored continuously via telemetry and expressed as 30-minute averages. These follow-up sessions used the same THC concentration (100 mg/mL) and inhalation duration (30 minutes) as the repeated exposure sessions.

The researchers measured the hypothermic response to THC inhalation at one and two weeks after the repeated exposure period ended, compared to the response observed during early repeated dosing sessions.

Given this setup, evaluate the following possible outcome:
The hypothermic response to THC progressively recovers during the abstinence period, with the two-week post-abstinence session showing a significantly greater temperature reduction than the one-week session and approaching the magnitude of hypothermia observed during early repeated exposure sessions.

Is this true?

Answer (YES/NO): NO